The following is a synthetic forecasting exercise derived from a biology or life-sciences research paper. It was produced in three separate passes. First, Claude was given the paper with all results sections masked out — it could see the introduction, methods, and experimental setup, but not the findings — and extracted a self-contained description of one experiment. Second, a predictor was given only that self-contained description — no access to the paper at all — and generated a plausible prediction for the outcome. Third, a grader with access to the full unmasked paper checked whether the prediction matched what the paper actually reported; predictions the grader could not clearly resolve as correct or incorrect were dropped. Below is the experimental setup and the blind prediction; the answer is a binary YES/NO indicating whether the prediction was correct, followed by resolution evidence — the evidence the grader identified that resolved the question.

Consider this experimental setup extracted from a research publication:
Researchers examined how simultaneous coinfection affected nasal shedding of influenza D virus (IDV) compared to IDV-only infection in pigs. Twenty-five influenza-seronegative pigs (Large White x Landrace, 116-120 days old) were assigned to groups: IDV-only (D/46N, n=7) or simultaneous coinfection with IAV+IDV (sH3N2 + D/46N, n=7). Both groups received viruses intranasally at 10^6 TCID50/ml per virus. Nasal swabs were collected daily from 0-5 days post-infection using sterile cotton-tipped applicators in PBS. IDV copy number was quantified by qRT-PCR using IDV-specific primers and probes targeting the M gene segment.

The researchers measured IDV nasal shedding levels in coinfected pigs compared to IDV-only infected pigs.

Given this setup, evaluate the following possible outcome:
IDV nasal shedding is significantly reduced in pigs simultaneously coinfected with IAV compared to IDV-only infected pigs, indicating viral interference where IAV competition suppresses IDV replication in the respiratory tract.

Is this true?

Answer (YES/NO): YES